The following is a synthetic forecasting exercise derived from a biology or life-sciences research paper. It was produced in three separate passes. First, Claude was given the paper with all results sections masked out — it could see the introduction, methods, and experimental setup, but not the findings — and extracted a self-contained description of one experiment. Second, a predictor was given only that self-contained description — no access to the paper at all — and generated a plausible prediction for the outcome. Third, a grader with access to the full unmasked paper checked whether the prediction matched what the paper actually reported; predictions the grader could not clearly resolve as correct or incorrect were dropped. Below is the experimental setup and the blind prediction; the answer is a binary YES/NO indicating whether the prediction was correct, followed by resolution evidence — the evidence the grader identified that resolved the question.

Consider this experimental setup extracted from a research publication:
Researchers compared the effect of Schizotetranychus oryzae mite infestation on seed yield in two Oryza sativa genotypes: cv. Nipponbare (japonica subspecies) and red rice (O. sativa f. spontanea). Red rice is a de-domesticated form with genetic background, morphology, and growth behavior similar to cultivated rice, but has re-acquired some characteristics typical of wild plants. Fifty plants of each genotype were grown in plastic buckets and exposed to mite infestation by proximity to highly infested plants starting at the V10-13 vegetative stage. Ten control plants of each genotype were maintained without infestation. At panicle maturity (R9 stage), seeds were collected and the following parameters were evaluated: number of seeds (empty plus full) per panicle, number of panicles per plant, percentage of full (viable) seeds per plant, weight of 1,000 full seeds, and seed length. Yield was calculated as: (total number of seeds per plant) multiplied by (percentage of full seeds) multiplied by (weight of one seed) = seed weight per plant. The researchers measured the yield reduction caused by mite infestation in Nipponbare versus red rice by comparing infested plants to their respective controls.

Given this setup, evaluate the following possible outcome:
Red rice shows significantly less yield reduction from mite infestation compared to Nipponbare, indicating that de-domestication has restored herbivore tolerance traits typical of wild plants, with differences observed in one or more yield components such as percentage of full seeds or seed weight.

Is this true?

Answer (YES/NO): NO